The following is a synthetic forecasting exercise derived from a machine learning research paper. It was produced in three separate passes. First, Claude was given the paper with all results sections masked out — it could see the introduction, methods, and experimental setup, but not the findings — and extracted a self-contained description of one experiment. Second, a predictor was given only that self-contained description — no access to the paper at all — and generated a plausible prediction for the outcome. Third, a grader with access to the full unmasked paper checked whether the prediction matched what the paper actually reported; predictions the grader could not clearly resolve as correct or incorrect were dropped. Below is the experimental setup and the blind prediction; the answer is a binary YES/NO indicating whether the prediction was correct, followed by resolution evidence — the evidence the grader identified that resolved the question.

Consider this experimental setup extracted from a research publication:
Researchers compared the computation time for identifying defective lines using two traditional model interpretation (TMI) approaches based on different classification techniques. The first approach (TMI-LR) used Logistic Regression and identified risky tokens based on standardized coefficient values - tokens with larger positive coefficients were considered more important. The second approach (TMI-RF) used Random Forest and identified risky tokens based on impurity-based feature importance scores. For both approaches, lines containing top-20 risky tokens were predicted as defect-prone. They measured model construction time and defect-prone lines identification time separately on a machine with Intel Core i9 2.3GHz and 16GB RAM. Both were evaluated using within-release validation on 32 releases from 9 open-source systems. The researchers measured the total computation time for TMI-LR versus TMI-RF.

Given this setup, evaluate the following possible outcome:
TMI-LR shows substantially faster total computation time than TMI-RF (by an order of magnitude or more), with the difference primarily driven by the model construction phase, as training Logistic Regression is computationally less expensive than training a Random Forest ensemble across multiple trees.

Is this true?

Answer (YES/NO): YES